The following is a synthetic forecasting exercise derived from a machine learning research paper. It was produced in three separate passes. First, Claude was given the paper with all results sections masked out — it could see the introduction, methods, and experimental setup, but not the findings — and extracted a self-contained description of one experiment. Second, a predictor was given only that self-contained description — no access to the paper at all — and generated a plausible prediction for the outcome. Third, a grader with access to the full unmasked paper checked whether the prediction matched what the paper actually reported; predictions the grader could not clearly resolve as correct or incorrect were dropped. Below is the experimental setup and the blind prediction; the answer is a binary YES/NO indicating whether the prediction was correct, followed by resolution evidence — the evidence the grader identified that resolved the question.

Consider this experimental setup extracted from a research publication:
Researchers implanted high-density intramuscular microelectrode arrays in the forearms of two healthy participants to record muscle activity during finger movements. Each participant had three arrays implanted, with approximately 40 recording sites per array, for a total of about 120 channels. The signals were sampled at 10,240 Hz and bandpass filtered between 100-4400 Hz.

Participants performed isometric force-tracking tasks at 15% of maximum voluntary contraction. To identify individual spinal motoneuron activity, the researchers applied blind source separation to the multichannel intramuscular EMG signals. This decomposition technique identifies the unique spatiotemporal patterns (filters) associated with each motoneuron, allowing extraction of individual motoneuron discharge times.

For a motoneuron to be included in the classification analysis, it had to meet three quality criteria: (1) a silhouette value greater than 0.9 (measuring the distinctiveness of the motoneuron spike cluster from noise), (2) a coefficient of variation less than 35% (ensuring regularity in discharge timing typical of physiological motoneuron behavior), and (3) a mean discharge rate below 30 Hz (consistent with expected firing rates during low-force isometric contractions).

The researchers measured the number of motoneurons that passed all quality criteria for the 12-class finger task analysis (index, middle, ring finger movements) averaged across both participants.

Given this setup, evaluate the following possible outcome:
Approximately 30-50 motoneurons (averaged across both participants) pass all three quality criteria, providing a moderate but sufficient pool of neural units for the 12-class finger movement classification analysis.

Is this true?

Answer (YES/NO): NO